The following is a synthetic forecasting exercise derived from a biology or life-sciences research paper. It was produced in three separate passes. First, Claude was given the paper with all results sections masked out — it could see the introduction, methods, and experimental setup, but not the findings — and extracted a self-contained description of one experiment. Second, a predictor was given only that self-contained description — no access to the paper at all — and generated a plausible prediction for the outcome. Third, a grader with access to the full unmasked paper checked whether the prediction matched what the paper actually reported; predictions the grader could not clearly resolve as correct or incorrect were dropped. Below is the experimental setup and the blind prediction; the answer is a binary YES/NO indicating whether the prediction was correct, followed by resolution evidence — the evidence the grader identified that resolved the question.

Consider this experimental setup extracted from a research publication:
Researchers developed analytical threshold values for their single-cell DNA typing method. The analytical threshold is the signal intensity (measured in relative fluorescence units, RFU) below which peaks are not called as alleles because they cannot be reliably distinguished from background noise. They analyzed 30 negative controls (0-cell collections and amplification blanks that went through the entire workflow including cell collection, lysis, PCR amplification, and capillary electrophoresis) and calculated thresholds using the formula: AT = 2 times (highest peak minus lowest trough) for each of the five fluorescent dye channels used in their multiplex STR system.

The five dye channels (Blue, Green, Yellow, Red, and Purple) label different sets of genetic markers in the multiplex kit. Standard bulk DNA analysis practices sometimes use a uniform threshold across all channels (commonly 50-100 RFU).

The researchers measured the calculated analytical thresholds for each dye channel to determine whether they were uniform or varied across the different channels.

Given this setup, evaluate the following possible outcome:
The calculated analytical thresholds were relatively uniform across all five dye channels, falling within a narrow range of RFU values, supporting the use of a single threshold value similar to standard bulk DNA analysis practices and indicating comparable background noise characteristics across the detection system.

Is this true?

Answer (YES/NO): NO